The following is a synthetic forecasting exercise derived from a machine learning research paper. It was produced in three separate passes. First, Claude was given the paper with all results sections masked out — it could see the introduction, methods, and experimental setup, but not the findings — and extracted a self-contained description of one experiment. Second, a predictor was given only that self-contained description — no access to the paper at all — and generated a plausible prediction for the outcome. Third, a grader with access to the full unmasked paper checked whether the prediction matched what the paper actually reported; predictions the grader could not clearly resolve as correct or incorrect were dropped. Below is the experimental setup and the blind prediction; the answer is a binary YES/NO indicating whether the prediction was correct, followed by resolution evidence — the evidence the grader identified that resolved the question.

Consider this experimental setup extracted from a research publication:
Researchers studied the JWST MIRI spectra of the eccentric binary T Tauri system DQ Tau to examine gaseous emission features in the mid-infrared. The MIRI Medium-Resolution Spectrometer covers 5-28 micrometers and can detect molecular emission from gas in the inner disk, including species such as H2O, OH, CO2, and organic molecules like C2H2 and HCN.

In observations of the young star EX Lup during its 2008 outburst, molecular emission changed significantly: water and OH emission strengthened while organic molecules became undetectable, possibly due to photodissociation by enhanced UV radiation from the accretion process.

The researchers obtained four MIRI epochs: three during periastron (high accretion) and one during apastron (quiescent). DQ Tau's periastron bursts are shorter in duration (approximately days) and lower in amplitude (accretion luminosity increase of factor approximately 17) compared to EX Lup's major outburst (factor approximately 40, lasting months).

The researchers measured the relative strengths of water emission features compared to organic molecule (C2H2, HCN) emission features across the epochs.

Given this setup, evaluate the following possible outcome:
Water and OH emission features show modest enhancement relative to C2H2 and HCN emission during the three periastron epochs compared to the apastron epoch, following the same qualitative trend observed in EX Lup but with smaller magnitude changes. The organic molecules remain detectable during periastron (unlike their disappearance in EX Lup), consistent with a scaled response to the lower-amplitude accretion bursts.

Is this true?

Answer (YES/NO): NO